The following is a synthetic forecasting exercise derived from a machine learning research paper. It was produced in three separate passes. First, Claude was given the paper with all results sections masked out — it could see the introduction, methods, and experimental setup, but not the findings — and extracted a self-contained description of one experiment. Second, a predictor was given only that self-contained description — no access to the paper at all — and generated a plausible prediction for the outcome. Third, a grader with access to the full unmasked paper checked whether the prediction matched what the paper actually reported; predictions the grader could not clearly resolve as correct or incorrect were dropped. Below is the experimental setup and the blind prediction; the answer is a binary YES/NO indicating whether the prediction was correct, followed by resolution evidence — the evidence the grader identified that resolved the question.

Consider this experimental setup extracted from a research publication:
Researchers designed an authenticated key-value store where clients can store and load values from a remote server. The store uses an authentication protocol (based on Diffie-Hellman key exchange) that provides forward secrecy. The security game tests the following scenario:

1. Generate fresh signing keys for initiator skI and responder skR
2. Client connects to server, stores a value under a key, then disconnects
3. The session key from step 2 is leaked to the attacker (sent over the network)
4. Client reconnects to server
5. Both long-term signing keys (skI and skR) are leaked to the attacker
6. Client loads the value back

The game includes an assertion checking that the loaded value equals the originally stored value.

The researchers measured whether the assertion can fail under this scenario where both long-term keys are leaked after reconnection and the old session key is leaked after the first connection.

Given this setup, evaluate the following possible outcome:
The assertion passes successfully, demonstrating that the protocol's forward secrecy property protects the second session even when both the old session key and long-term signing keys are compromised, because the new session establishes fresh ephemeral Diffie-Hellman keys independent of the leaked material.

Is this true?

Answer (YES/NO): YES